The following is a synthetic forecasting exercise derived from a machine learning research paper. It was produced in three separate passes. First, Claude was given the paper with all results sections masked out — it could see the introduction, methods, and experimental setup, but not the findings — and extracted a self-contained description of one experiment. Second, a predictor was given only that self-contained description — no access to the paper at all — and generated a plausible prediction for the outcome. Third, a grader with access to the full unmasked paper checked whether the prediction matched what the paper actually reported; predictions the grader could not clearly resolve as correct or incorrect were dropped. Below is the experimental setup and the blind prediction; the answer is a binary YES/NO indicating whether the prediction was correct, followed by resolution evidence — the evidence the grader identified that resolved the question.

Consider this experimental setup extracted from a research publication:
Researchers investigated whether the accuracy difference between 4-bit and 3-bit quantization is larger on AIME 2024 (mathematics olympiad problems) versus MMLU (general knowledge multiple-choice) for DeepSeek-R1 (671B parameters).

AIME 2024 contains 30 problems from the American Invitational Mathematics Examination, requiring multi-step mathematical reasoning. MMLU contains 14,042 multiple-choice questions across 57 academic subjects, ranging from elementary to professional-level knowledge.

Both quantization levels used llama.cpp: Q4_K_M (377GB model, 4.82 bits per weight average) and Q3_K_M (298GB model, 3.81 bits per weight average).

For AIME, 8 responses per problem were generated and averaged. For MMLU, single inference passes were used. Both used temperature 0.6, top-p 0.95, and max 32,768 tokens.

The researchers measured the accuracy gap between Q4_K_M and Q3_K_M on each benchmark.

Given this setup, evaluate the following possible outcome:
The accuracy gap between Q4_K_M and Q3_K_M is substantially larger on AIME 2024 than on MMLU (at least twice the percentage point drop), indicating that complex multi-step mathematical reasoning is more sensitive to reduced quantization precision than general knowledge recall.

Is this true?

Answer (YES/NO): YES